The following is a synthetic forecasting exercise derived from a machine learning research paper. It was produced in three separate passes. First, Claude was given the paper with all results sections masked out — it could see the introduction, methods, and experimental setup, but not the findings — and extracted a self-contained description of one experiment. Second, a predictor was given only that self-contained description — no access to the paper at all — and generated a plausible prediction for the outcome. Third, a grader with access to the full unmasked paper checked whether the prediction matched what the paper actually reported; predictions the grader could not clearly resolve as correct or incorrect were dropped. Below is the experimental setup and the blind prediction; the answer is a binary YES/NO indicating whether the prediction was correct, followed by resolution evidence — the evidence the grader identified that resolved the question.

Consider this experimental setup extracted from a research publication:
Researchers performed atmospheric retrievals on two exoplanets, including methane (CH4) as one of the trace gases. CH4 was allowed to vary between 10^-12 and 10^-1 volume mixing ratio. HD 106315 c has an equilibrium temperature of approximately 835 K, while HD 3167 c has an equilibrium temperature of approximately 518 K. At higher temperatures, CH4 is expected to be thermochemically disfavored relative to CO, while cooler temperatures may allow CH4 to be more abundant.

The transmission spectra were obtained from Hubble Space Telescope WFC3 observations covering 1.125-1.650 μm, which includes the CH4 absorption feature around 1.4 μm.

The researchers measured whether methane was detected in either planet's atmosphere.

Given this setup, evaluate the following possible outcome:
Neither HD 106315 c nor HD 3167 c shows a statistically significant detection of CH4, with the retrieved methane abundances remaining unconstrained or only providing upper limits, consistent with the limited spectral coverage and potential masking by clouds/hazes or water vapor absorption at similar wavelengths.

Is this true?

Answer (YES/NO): YES